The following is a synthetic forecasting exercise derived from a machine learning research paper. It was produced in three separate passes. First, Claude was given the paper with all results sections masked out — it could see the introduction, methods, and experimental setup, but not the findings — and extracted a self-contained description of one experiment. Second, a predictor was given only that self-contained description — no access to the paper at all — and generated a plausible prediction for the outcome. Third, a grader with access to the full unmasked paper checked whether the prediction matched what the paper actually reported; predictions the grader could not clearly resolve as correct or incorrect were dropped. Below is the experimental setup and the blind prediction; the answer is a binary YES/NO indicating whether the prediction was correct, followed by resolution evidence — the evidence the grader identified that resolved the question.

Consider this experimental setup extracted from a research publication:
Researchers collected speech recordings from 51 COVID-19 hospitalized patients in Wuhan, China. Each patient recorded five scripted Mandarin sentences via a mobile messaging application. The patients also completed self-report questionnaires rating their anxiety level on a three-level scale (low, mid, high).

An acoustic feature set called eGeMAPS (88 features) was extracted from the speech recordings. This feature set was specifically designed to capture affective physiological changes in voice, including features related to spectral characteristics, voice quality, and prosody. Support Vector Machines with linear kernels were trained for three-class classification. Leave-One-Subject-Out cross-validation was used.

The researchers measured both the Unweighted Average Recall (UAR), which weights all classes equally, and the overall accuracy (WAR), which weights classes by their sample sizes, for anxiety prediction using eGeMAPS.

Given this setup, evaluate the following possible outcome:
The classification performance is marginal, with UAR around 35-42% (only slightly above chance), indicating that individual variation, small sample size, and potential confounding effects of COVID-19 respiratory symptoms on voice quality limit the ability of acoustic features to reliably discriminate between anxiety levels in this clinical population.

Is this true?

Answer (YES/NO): NO